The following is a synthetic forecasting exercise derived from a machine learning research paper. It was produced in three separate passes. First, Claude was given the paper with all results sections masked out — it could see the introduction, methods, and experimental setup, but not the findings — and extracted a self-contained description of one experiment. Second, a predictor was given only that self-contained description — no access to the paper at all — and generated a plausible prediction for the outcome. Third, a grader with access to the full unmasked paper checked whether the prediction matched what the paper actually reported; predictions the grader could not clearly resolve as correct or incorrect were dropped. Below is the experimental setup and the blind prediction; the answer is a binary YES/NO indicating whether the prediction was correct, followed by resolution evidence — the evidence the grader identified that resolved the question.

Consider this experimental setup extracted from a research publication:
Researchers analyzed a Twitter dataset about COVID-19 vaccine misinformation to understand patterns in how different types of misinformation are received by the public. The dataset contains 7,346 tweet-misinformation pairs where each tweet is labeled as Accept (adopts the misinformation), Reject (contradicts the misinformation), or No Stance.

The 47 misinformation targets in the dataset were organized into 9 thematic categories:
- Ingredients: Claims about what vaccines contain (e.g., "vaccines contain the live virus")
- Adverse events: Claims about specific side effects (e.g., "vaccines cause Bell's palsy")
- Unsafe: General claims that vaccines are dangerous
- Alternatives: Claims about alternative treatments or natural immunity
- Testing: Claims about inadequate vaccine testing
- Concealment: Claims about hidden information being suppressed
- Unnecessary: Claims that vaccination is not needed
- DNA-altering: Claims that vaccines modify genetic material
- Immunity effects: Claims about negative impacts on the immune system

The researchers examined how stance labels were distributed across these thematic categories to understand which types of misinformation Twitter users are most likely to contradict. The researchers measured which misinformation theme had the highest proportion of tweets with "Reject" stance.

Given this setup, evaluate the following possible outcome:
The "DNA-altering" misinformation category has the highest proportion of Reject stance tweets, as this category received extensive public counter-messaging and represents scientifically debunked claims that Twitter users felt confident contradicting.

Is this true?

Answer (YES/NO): NO